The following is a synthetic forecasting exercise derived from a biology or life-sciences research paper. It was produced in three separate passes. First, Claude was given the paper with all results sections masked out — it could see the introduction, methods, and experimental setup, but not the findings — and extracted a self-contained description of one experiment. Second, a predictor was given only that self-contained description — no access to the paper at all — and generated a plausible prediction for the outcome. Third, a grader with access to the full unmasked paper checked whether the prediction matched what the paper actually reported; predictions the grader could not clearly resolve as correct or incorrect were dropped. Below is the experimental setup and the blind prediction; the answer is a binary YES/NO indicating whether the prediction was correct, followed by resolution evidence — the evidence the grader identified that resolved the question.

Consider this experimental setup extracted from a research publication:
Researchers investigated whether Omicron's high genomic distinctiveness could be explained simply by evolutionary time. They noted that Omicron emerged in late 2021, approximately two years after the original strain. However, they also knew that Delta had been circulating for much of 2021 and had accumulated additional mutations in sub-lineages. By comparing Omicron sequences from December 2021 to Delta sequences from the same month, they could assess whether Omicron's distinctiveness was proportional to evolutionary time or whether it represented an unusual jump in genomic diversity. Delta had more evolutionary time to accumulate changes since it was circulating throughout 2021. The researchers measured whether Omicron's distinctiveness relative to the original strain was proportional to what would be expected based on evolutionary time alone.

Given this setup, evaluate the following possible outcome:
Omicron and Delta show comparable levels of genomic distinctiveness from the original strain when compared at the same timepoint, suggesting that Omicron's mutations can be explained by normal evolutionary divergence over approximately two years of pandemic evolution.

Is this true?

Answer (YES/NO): NO